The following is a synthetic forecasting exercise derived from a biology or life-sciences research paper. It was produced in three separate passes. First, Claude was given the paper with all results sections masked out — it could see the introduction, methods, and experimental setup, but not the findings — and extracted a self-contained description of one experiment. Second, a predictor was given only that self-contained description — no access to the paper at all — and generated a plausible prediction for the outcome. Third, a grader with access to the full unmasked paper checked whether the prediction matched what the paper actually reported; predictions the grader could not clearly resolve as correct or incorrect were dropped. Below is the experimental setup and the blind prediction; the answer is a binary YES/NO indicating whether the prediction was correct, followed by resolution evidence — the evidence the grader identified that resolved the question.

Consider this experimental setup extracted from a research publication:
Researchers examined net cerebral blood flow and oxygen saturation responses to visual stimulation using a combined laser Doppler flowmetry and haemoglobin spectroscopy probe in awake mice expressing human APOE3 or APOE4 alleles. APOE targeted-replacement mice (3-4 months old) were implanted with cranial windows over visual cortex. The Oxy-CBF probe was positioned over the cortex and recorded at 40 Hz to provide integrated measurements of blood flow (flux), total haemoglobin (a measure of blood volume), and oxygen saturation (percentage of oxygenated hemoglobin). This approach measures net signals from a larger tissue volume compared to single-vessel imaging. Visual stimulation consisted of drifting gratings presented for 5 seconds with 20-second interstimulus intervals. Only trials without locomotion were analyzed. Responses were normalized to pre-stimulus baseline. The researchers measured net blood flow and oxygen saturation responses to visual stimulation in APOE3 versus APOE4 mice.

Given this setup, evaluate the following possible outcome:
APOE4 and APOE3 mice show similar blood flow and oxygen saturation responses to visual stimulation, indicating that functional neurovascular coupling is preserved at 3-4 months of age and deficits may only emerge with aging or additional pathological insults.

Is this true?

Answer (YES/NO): YES